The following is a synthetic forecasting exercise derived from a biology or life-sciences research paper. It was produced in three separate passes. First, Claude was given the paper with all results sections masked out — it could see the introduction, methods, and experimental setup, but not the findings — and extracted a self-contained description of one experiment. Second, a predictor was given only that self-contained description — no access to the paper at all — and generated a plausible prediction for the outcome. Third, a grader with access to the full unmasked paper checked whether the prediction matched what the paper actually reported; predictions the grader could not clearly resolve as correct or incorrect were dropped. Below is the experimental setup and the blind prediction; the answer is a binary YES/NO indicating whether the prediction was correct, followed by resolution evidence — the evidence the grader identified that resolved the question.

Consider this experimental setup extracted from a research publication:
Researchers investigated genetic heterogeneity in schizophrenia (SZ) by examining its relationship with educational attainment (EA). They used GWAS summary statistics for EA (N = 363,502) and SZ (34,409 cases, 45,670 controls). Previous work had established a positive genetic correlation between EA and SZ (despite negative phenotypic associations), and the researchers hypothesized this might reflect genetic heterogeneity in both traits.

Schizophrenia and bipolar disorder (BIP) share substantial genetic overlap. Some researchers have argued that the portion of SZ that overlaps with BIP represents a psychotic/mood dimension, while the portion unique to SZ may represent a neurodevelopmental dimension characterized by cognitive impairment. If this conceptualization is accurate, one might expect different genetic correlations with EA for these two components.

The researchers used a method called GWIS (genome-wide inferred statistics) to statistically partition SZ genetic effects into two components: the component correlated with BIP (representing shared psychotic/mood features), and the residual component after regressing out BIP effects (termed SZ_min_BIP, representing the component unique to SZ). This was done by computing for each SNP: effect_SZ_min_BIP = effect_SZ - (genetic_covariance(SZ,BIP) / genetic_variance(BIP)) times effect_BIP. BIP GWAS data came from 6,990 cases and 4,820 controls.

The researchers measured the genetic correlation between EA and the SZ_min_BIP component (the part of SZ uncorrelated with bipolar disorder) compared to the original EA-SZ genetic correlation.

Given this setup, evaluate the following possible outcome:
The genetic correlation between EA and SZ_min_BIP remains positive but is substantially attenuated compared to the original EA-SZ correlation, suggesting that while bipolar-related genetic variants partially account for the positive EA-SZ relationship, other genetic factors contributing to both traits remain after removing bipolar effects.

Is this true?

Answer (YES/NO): NO